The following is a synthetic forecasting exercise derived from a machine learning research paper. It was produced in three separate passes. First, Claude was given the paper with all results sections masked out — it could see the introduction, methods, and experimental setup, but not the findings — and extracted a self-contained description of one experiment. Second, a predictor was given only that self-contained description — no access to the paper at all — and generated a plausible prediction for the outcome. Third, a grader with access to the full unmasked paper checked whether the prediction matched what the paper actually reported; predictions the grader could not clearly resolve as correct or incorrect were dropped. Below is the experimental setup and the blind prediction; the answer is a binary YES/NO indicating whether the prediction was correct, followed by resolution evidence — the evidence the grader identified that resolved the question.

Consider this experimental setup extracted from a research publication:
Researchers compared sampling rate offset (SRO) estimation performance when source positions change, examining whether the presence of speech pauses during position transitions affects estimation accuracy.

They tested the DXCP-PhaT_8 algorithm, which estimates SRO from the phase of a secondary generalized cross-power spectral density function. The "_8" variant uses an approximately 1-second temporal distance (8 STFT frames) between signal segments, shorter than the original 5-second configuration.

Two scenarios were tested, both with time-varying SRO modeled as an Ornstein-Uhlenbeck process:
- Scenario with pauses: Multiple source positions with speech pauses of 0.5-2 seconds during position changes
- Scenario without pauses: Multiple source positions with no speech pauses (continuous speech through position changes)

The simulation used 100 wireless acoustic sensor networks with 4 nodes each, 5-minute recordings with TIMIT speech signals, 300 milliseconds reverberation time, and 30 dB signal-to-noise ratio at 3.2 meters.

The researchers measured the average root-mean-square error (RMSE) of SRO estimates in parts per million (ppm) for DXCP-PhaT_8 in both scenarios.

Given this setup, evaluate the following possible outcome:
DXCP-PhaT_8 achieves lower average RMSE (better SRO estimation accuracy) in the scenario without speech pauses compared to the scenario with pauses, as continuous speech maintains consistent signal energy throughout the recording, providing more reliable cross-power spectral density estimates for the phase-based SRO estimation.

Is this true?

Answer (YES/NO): YES